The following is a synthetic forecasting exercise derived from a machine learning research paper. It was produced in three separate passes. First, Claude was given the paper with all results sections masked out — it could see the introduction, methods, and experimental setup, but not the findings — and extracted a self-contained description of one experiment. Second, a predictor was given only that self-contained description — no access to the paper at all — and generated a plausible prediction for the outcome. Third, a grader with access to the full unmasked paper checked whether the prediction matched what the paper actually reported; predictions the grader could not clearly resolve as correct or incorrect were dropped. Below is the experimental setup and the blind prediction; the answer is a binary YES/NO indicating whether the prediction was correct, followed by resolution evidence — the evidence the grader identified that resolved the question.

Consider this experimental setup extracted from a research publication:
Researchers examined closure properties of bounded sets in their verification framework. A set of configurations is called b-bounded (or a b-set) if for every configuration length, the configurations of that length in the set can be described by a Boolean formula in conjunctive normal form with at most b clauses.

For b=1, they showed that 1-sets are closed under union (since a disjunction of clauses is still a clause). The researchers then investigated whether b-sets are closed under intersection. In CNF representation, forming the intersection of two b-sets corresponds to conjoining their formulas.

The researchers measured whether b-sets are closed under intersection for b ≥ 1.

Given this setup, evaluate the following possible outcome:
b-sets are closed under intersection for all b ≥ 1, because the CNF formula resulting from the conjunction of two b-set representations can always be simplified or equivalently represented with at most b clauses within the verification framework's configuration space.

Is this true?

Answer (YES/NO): NO